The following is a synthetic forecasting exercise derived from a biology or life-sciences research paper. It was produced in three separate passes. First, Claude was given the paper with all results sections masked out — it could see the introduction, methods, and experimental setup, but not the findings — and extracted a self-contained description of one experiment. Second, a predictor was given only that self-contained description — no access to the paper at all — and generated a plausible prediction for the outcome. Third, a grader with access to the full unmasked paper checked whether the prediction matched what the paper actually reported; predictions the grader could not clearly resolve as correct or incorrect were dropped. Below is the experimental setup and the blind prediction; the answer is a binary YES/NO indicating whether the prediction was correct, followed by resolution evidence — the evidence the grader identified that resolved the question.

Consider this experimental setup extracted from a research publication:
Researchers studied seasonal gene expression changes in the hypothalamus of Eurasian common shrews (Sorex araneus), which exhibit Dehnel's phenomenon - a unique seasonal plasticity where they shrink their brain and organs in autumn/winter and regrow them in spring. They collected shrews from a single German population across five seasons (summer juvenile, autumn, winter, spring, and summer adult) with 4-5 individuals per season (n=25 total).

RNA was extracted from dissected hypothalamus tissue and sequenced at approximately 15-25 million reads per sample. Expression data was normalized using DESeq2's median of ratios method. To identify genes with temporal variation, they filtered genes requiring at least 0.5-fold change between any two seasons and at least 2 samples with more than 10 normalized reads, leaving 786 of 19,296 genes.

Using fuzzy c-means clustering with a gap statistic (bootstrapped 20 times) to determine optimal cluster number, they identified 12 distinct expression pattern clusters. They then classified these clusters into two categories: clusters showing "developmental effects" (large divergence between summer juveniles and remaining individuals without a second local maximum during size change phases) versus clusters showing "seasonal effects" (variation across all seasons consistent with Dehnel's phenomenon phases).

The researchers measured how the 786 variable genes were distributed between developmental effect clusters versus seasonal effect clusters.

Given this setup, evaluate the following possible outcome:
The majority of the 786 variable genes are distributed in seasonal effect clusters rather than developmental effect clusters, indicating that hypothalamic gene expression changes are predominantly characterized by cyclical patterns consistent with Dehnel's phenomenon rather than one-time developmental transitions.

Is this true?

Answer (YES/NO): NO